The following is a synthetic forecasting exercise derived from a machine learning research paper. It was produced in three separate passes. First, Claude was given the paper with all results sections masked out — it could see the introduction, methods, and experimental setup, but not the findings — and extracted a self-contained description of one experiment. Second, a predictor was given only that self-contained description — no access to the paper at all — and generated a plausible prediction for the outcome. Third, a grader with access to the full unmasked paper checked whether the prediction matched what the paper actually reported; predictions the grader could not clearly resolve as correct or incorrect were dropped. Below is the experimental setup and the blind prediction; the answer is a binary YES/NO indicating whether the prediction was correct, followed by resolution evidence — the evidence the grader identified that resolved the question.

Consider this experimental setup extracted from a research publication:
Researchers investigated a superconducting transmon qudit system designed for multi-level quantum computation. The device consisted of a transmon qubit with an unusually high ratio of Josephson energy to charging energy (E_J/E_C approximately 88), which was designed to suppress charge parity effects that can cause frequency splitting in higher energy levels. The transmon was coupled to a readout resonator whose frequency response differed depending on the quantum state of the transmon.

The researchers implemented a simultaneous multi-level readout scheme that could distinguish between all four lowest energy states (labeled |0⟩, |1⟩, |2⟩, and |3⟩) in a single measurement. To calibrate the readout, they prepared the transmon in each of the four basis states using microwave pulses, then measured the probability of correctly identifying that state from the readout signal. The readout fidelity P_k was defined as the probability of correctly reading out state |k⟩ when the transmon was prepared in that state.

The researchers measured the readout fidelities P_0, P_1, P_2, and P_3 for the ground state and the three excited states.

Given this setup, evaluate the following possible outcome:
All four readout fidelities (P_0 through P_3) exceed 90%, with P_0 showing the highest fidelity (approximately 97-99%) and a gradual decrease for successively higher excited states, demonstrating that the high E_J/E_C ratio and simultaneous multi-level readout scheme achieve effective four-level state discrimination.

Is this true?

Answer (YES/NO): NO